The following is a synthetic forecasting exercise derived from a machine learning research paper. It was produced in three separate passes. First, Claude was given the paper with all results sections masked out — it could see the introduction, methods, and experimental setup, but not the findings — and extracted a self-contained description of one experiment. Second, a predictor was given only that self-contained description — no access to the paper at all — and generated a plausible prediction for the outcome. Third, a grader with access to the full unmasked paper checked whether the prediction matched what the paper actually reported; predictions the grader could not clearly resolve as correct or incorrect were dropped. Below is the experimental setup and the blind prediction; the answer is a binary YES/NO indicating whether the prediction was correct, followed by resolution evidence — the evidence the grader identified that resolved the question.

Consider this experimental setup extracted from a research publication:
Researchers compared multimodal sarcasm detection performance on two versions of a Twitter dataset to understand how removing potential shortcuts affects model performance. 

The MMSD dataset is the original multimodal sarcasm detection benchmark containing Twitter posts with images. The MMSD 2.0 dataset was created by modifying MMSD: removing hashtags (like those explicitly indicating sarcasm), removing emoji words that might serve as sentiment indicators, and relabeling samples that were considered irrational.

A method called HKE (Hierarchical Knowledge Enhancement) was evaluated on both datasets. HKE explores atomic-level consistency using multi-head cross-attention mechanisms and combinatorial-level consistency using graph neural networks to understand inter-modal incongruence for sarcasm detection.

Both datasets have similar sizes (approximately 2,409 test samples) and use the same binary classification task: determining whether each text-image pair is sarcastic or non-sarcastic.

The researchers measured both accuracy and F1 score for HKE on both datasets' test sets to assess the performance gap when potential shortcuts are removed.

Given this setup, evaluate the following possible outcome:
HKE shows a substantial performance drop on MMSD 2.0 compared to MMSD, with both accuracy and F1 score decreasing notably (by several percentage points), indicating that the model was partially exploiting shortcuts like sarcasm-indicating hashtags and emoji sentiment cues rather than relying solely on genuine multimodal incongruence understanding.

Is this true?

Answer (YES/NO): YES